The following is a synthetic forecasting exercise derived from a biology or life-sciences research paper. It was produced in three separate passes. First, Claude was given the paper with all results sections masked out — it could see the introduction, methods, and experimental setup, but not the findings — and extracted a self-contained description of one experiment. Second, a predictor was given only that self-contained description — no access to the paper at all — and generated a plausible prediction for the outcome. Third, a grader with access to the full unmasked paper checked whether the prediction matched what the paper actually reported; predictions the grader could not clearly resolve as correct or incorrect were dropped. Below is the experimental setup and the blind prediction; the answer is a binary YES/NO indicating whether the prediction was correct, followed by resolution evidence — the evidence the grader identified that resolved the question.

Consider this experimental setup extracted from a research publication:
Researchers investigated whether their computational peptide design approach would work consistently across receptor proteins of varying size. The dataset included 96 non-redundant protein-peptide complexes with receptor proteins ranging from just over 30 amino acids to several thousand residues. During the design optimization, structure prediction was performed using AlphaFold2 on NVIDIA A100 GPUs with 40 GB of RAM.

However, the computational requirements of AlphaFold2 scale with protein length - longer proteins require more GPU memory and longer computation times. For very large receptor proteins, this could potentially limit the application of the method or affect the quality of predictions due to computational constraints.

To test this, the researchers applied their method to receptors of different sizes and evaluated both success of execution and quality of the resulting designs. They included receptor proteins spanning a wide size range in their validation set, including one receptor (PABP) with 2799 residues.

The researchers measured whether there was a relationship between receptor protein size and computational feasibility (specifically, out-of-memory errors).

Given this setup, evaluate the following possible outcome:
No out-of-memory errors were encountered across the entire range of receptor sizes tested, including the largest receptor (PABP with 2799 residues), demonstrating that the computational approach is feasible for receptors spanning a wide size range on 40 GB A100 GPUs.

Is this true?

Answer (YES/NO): NO